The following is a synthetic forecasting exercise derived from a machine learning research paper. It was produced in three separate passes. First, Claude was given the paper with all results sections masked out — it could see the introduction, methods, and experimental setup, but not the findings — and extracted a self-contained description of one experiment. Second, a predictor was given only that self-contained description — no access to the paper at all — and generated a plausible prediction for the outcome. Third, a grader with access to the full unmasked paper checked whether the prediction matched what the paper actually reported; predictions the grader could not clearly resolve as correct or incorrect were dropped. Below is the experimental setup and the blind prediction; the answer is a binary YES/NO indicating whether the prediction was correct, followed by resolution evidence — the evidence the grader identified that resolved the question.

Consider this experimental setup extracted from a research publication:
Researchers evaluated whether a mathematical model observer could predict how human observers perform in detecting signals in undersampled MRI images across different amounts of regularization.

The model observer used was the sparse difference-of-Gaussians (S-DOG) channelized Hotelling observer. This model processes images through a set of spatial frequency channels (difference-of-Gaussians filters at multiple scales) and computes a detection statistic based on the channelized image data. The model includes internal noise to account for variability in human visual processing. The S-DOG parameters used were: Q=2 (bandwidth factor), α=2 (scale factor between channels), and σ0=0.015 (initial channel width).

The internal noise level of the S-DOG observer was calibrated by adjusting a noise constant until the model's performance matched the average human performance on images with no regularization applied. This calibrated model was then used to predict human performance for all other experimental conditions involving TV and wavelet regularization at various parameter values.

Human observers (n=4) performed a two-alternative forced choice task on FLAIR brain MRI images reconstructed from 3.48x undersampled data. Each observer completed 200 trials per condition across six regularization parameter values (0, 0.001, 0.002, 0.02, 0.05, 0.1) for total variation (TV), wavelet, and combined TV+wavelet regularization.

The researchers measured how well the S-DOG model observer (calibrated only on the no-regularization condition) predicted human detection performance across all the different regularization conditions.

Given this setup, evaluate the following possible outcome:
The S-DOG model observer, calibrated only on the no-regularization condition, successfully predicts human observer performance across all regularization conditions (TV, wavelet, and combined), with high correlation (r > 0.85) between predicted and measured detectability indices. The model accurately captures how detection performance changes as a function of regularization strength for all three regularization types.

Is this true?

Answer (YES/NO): NO